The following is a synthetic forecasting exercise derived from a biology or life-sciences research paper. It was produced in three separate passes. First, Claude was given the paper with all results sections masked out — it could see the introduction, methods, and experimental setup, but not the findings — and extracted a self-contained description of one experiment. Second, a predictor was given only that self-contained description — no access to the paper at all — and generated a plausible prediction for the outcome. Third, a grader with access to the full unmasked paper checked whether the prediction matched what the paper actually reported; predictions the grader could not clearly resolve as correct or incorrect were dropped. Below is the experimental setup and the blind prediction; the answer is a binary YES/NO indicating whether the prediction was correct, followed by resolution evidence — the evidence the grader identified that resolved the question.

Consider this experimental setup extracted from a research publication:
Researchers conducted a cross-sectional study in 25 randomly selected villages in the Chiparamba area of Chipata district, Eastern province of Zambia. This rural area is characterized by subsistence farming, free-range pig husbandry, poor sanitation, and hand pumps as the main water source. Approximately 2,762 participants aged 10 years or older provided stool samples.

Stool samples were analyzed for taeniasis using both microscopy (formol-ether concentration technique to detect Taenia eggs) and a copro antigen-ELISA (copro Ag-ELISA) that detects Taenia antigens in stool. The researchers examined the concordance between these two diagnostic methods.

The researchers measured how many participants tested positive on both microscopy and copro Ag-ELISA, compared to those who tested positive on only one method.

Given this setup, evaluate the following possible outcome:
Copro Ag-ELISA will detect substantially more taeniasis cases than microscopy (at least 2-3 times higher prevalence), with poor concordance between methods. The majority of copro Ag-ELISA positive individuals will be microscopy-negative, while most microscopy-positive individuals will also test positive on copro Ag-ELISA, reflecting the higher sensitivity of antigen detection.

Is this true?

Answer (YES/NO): YES